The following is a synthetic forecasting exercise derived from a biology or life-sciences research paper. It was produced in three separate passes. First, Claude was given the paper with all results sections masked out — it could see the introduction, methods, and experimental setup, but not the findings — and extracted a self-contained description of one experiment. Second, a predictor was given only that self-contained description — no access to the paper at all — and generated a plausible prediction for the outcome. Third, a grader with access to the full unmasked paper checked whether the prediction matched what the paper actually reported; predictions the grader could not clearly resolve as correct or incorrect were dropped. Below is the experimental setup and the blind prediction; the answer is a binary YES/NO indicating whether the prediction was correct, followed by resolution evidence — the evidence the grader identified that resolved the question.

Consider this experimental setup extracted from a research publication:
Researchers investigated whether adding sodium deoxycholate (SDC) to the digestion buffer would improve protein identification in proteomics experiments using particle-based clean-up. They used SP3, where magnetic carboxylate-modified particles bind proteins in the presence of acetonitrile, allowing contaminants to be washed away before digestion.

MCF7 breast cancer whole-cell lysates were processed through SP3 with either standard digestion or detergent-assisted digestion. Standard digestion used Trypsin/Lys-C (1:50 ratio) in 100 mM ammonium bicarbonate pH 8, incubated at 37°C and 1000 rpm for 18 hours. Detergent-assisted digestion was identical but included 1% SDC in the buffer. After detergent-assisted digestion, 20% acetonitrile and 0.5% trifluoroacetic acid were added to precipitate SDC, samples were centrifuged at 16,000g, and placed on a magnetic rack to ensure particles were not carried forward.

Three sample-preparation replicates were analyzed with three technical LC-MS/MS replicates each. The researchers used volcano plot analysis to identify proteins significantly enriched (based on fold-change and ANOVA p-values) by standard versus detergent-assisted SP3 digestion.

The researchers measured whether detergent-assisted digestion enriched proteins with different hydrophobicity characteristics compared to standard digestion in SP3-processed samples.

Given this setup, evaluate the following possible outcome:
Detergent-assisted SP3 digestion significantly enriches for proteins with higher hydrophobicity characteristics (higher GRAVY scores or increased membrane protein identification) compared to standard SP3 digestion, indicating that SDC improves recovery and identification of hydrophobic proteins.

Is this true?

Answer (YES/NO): YES